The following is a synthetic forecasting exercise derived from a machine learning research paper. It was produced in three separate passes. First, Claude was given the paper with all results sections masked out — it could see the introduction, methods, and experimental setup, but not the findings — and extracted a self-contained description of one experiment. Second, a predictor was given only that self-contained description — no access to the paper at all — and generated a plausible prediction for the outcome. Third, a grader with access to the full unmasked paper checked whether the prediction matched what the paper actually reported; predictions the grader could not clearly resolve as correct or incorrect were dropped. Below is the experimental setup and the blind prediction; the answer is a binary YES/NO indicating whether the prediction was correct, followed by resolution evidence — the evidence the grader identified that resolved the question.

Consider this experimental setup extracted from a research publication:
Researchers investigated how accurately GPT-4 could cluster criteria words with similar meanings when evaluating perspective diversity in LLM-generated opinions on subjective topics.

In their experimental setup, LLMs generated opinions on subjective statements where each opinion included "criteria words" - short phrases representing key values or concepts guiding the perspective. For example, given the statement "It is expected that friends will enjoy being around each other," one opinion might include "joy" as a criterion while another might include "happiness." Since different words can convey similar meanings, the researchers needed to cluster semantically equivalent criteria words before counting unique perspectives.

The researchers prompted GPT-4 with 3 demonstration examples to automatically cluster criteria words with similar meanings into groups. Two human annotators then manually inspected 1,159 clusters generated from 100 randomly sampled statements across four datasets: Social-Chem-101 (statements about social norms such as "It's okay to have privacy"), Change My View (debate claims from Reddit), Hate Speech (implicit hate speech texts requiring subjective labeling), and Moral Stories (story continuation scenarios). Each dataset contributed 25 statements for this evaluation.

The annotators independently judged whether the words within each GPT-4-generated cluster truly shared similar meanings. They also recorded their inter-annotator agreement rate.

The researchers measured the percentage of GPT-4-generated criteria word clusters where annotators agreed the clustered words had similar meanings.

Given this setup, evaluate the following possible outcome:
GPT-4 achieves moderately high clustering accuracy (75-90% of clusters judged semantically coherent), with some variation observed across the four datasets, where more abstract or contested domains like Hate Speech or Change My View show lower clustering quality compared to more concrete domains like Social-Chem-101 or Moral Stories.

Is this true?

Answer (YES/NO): NO